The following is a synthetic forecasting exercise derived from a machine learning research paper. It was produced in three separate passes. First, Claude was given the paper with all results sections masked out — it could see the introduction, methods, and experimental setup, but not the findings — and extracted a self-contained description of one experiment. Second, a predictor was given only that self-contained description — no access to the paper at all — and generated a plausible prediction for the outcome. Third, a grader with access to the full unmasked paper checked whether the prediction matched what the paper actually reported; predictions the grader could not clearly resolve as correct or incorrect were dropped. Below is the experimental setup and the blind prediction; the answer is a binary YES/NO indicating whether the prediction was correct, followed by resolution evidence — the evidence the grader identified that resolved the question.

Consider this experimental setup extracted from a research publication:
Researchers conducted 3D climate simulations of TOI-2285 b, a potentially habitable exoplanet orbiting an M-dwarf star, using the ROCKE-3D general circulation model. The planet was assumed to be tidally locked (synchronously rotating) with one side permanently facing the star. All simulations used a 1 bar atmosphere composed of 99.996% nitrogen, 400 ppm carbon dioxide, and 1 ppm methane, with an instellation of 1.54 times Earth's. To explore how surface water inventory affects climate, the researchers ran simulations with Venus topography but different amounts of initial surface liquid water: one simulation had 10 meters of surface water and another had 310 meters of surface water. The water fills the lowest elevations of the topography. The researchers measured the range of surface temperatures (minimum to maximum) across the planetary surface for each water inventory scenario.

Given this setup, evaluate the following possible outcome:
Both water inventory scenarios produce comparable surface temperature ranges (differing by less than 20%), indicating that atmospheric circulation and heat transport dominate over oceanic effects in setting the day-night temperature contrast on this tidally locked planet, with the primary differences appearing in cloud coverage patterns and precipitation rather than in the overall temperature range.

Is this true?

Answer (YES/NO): YES